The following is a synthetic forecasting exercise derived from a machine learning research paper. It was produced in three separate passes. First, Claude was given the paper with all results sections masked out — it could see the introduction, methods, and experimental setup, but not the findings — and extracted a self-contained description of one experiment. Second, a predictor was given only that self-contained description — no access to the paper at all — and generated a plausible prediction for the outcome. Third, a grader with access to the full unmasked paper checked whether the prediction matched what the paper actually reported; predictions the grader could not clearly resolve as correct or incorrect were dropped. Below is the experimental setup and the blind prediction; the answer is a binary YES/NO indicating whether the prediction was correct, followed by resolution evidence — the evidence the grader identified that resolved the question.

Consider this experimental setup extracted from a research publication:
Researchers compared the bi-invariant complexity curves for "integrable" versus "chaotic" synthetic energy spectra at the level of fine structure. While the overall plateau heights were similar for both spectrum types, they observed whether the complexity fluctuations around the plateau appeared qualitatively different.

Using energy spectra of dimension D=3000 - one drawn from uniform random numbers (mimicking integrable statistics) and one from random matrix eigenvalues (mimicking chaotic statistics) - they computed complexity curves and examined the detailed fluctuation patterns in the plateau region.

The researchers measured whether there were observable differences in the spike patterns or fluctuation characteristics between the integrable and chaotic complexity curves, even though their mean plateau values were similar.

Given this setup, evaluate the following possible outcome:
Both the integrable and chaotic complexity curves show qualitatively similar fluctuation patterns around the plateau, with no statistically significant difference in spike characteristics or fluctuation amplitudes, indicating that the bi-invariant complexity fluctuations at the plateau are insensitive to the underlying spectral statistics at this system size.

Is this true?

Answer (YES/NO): NO